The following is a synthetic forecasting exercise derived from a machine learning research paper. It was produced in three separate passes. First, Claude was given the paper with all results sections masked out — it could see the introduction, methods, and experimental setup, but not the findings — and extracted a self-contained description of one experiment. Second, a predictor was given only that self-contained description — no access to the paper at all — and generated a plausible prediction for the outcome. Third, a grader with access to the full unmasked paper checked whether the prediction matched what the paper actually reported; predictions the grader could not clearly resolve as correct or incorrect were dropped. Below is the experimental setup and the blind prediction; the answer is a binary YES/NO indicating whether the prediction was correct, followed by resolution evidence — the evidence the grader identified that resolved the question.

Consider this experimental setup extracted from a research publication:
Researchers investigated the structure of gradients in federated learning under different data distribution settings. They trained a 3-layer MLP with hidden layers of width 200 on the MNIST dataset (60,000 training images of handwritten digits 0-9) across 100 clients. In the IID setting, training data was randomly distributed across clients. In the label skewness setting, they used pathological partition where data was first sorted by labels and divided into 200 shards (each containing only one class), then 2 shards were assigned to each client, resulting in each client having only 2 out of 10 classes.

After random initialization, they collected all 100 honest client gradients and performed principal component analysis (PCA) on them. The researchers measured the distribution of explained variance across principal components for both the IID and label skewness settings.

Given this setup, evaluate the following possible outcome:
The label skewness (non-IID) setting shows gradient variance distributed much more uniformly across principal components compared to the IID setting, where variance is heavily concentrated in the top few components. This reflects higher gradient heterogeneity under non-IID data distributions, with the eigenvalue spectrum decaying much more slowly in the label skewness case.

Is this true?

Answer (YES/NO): NO